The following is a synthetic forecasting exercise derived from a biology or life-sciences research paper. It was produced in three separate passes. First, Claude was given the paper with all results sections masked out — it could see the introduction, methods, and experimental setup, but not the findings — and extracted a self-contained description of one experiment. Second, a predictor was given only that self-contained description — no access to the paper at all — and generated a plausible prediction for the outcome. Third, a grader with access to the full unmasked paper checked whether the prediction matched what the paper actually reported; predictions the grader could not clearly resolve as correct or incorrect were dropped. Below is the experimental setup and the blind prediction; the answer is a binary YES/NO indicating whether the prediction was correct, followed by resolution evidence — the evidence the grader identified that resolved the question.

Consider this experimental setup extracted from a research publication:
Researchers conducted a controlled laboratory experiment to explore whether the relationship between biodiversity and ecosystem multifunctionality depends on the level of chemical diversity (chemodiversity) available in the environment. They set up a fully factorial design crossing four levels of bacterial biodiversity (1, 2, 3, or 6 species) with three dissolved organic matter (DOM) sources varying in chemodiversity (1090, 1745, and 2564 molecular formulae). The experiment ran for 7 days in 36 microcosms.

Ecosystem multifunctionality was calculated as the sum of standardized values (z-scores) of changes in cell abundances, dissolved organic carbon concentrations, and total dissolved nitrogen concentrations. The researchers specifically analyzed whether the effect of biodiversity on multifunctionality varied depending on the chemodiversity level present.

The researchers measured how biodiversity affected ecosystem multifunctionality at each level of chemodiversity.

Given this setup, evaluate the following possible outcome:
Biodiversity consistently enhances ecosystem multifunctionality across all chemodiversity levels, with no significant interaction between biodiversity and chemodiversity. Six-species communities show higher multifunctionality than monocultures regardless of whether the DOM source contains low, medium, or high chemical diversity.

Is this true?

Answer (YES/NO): NO